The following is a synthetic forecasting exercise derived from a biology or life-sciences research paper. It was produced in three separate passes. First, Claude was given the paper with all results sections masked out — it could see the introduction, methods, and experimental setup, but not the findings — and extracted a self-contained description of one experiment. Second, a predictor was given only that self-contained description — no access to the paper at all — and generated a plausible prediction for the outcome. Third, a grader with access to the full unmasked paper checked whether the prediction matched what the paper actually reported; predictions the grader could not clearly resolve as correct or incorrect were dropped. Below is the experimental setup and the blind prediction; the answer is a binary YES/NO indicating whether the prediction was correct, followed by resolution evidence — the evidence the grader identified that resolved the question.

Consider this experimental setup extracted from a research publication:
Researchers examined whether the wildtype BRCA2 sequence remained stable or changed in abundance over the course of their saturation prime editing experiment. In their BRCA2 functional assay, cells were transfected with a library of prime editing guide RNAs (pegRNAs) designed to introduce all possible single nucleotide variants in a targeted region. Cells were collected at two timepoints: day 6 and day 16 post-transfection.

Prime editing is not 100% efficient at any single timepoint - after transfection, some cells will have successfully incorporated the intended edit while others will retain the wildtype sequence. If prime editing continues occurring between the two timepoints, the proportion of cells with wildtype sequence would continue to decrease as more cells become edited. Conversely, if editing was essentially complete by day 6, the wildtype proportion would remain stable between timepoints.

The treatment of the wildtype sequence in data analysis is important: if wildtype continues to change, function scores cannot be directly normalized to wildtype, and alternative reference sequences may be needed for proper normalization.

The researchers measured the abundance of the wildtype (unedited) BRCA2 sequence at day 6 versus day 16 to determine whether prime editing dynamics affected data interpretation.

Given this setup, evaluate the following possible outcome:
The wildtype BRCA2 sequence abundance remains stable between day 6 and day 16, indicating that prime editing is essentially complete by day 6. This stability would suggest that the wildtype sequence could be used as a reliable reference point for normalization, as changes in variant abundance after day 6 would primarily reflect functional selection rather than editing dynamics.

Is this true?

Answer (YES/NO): NO